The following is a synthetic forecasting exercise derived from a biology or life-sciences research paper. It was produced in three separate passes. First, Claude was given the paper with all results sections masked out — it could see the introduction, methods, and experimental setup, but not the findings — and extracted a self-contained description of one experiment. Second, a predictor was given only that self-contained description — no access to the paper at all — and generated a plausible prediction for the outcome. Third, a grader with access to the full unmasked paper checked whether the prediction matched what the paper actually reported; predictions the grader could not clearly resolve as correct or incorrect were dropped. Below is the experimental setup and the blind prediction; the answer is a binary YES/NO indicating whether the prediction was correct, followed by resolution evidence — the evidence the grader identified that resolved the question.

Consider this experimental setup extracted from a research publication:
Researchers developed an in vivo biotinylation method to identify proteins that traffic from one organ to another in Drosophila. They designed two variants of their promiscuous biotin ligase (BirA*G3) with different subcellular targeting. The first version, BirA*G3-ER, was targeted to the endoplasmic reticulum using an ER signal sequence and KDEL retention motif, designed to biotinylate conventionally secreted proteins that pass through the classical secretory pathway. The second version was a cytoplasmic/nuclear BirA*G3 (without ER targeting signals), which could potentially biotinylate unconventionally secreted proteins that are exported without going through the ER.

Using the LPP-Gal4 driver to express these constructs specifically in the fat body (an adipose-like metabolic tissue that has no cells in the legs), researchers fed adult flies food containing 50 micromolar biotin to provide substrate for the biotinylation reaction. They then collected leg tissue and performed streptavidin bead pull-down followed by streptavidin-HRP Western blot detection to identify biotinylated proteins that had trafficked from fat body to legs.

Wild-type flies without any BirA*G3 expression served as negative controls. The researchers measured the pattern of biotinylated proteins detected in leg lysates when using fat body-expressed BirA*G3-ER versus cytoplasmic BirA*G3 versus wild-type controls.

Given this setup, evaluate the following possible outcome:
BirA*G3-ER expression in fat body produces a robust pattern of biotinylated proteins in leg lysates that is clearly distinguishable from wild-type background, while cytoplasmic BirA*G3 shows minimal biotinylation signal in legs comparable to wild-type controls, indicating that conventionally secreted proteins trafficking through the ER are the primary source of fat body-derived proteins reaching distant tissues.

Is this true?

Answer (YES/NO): NO